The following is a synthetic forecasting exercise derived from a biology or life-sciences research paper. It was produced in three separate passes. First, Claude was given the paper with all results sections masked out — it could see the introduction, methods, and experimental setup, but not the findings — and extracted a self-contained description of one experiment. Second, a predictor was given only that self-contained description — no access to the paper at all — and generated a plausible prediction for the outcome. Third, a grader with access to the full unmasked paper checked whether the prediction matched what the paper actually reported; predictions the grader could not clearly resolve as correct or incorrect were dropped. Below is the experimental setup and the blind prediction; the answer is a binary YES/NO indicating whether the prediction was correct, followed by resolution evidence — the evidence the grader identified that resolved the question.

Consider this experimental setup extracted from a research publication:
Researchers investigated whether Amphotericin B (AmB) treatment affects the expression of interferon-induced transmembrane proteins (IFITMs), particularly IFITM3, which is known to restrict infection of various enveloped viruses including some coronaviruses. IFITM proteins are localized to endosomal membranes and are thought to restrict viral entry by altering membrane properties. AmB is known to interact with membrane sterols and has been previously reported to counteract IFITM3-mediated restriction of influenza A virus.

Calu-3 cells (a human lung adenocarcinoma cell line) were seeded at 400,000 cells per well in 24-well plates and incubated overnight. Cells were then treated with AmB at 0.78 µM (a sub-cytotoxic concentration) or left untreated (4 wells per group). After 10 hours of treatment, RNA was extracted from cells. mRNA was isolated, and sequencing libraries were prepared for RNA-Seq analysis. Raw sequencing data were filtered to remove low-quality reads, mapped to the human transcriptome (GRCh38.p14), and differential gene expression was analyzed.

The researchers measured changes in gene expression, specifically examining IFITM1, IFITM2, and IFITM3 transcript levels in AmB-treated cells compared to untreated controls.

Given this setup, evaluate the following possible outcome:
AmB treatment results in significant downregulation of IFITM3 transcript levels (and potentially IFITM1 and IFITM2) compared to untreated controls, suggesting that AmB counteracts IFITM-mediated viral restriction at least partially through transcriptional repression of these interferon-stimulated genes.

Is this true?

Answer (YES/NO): NO